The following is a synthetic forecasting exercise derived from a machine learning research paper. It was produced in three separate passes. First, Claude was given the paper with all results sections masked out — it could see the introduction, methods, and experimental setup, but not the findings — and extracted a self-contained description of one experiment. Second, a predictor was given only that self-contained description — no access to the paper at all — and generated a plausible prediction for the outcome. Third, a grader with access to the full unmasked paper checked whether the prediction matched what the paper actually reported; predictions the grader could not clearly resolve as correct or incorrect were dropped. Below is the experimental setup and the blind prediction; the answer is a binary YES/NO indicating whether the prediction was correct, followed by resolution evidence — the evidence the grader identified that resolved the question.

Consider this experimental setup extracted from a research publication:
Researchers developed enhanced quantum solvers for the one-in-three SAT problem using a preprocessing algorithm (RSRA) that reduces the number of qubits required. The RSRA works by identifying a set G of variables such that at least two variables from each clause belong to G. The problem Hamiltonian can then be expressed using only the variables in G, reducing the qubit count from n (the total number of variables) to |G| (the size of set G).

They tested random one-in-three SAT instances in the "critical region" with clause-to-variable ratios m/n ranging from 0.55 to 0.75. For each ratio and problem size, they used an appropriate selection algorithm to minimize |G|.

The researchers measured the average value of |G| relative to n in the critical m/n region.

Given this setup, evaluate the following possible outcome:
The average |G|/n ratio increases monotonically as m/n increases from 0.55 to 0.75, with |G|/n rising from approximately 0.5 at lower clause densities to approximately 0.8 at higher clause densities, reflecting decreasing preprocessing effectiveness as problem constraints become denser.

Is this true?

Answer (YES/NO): NO